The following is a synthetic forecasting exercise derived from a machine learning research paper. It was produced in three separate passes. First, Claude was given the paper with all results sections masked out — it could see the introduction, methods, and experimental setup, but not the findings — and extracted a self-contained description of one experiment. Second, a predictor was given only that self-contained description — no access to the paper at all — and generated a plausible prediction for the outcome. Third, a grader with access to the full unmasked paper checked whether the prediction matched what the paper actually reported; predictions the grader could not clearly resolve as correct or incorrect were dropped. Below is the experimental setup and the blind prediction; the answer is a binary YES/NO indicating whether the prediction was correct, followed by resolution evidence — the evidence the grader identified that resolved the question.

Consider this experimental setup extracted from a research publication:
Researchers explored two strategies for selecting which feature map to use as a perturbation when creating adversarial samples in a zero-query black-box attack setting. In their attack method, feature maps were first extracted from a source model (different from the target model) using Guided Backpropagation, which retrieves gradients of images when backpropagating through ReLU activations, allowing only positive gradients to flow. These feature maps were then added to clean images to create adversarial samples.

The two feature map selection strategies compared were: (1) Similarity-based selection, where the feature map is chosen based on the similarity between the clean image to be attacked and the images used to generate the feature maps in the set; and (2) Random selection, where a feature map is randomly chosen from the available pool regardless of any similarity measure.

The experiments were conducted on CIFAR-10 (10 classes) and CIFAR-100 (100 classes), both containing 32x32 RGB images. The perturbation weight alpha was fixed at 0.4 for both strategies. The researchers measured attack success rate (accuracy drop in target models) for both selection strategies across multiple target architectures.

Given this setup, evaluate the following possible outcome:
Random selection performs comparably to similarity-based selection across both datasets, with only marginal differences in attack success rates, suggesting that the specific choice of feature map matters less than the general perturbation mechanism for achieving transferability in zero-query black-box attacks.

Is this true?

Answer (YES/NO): YES